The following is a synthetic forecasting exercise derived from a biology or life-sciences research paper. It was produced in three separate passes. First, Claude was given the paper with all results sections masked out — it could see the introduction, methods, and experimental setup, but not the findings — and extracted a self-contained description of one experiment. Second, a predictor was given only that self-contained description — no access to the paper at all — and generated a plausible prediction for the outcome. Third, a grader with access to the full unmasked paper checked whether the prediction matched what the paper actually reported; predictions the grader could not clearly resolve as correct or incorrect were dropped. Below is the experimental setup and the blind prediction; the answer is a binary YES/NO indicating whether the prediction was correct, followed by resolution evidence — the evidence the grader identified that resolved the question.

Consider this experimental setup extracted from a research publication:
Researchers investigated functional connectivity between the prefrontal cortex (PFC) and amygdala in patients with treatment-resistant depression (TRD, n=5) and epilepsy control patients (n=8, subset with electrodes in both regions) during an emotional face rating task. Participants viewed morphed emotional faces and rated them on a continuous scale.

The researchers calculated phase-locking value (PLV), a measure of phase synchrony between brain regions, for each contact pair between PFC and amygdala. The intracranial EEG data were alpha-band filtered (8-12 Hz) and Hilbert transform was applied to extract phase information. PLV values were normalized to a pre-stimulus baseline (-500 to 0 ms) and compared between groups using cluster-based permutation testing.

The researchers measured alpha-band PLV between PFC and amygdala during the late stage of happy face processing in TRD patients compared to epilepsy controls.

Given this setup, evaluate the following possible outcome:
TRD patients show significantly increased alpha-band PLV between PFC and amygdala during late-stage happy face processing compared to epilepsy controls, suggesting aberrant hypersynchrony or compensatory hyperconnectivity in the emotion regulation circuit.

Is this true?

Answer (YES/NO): YES